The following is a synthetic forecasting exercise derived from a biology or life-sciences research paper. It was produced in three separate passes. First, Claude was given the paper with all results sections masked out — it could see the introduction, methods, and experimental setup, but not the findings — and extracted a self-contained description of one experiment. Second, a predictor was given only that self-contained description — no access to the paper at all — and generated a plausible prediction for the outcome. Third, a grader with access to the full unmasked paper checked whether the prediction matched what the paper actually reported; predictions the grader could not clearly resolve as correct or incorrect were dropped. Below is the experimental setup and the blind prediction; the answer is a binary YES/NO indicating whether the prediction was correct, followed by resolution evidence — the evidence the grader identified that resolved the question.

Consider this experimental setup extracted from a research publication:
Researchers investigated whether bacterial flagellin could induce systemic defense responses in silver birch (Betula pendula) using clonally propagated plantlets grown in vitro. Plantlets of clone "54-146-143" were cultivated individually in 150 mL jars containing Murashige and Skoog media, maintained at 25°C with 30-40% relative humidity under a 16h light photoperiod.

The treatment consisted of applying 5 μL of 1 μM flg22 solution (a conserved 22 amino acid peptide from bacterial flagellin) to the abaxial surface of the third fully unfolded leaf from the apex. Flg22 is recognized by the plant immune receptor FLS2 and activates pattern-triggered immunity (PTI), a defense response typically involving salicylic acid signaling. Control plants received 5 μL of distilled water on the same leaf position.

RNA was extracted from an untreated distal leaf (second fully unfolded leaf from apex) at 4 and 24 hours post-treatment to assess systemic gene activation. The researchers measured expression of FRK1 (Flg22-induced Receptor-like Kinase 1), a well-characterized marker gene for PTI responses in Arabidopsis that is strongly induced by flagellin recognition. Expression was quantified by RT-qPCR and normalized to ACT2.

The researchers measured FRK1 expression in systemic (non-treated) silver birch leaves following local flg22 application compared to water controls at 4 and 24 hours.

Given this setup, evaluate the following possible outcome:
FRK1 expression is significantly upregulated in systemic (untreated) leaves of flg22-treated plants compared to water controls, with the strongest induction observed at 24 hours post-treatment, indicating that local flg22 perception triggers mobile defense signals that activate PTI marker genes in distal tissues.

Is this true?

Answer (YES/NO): NO